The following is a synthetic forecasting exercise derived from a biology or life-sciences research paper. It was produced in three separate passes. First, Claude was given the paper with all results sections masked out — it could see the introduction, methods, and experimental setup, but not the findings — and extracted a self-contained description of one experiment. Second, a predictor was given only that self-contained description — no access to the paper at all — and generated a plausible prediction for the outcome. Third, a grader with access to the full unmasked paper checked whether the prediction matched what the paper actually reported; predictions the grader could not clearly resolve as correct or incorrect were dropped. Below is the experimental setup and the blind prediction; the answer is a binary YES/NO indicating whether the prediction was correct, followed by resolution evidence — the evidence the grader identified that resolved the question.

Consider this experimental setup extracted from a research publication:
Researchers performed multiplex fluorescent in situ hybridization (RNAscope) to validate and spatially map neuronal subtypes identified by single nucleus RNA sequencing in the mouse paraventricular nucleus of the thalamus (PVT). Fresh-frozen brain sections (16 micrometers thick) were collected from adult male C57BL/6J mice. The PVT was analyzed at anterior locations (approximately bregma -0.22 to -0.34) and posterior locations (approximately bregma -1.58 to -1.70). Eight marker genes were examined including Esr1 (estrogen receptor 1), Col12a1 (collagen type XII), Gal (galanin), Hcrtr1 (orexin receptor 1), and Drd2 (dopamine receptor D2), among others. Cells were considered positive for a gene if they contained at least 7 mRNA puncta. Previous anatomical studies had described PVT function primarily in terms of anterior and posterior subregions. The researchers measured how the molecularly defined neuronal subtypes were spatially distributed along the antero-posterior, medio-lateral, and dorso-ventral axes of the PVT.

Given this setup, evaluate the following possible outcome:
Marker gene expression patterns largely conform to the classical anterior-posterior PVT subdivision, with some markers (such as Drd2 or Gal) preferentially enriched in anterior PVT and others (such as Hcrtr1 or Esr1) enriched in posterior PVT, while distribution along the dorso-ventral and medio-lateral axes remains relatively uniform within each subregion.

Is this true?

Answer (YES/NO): NO